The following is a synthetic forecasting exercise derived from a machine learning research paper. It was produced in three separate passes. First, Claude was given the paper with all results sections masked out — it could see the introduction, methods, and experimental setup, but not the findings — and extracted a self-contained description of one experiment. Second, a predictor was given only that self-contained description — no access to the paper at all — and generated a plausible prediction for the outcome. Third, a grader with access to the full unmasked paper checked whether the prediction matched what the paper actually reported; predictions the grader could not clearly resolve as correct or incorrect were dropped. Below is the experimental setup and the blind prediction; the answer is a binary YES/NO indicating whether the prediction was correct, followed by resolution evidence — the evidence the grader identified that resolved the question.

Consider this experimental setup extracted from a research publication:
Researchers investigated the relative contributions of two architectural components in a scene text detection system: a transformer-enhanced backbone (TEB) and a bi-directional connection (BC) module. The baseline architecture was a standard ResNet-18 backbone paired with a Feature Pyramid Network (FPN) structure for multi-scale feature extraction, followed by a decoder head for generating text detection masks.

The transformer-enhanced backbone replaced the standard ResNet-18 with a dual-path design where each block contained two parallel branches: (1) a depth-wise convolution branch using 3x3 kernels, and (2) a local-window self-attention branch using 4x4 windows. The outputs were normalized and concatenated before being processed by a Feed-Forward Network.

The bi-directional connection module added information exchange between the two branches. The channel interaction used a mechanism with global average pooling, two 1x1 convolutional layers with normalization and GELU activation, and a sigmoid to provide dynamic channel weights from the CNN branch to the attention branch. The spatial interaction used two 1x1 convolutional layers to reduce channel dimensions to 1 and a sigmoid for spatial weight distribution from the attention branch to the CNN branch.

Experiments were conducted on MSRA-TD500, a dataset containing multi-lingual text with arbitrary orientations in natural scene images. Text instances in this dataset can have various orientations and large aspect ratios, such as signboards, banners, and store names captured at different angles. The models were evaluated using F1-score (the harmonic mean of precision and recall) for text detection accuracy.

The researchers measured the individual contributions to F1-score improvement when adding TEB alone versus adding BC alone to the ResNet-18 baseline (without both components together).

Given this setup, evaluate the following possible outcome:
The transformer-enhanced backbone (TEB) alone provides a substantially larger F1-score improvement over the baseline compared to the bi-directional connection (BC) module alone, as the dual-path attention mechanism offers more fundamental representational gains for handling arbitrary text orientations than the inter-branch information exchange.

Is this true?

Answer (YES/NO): YES